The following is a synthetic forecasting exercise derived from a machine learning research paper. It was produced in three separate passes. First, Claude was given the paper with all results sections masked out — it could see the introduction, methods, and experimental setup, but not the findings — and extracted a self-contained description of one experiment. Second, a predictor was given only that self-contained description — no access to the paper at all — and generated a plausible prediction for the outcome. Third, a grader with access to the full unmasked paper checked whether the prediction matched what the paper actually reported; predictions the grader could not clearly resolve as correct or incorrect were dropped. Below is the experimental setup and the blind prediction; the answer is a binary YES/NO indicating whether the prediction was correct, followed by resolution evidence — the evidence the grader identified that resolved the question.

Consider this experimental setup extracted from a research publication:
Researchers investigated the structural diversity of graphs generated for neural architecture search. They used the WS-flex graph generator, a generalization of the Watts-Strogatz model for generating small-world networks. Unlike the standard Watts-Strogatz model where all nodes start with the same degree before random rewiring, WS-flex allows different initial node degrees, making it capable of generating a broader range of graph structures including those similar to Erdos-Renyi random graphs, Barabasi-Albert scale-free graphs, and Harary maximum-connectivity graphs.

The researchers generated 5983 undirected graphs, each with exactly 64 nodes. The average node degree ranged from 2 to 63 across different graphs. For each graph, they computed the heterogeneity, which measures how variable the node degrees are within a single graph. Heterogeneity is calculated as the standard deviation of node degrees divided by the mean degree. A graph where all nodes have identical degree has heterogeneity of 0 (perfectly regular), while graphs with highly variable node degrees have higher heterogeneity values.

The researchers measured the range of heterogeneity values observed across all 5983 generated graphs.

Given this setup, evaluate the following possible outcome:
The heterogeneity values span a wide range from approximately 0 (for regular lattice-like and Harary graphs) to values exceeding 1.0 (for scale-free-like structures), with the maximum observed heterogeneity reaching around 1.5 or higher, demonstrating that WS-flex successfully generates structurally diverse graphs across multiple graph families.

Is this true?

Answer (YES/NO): NO